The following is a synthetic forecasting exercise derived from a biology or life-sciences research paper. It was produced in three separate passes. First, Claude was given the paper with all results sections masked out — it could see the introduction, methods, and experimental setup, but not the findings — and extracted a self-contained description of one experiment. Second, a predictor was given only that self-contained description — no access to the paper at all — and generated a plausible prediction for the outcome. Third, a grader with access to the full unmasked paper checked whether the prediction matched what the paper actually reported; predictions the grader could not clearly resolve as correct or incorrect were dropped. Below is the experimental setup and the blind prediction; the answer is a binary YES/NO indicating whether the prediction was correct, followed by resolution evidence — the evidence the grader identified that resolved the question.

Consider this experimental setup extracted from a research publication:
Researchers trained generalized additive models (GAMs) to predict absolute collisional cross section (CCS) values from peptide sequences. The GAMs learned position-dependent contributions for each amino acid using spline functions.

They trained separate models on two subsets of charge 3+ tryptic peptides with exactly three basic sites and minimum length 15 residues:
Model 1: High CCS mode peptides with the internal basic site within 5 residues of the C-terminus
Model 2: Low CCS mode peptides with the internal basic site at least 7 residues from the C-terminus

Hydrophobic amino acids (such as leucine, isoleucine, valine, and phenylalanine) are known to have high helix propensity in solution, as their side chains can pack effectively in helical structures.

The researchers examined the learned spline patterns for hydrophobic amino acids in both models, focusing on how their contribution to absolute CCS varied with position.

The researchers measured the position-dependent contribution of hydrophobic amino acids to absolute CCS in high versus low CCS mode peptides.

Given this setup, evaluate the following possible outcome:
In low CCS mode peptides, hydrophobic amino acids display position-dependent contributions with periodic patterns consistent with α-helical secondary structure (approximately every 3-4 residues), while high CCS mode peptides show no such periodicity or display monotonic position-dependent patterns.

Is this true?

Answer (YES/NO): NO